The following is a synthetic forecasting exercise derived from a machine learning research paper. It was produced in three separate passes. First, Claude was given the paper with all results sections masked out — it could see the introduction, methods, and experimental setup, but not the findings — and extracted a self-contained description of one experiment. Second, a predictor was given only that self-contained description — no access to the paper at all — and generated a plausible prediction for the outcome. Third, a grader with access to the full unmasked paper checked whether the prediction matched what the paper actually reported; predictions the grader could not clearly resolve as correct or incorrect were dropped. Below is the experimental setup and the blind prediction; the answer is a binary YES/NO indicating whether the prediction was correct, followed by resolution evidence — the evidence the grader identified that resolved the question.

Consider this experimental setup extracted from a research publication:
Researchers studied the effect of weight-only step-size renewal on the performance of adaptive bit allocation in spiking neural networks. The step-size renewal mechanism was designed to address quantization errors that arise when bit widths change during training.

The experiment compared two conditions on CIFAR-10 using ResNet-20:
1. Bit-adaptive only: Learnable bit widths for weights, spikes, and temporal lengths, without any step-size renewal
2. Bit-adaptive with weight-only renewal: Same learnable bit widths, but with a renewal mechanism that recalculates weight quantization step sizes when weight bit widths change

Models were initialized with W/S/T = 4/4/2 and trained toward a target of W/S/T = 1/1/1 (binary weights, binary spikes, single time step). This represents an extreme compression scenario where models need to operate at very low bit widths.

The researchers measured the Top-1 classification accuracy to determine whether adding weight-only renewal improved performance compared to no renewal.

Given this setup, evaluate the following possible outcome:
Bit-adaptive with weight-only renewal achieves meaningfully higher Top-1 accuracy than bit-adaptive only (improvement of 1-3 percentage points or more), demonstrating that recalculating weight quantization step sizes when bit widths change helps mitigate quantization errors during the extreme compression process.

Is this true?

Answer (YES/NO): NO